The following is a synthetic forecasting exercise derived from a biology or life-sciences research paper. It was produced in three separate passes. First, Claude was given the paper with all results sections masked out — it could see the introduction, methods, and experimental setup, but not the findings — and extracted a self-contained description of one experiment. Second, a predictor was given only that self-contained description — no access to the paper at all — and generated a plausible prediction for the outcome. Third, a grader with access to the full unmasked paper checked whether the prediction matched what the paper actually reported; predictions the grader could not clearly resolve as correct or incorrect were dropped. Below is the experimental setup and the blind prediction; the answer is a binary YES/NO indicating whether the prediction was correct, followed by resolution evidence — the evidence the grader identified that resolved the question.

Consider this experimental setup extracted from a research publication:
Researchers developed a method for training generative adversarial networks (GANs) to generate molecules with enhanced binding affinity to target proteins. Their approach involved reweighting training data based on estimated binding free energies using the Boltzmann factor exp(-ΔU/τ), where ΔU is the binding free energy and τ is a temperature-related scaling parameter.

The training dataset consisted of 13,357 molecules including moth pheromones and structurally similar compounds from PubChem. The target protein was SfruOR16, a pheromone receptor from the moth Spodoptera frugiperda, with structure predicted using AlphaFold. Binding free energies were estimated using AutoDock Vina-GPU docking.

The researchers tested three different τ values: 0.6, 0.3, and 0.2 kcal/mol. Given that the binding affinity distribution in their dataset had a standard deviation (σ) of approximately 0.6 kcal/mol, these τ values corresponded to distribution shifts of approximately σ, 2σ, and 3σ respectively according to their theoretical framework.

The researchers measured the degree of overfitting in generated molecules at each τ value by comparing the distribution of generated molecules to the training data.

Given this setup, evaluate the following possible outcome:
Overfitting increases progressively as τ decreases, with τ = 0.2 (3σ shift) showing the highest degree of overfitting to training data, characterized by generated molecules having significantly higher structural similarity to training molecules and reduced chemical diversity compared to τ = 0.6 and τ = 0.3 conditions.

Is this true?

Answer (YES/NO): YES